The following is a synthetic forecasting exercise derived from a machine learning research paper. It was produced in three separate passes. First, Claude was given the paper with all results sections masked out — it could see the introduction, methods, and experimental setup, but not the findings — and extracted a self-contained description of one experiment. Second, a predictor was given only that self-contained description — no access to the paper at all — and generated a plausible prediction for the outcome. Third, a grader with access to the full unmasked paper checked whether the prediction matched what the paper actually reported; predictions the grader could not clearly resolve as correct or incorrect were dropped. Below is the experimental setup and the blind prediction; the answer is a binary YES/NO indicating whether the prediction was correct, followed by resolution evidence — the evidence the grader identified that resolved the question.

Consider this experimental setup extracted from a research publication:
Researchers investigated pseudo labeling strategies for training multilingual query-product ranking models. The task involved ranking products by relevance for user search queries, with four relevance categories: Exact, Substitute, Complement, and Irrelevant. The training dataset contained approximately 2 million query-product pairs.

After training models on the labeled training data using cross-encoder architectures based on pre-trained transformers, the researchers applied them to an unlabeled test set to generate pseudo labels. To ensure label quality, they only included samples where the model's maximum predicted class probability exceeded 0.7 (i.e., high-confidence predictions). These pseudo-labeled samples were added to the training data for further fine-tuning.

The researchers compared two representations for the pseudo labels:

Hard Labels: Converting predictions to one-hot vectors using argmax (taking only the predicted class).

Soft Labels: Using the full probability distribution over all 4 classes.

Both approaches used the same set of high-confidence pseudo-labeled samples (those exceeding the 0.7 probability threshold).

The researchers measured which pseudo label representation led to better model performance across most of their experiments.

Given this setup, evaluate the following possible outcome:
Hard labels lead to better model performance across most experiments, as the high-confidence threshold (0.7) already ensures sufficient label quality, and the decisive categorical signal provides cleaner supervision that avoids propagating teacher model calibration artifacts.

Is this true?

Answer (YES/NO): NO